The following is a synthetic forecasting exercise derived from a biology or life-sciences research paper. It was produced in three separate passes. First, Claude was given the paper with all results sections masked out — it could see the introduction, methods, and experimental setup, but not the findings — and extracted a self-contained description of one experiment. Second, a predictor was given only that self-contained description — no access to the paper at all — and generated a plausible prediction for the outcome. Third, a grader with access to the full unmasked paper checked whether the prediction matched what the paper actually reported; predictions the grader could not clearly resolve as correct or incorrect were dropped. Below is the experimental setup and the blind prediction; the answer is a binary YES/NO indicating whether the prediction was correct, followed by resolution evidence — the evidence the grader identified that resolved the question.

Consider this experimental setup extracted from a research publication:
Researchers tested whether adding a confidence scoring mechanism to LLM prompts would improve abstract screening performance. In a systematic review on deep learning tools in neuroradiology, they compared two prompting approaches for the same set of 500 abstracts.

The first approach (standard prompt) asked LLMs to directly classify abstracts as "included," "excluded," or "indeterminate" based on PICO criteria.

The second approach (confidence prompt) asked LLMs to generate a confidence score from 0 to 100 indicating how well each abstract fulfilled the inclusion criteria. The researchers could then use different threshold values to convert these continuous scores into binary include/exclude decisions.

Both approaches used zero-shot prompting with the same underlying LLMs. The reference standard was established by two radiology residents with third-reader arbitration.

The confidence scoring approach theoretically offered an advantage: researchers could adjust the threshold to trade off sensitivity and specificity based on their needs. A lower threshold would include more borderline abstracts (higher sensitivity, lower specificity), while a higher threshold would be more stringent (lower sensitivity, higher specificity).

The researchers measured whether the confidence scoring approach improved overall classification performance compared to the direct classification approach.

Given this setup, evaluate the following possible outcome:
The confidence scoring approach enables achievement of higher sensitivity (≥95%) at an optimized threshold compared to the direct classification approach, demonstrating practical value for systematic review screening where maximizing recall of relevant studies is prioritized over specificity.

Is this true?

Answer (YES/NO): NO